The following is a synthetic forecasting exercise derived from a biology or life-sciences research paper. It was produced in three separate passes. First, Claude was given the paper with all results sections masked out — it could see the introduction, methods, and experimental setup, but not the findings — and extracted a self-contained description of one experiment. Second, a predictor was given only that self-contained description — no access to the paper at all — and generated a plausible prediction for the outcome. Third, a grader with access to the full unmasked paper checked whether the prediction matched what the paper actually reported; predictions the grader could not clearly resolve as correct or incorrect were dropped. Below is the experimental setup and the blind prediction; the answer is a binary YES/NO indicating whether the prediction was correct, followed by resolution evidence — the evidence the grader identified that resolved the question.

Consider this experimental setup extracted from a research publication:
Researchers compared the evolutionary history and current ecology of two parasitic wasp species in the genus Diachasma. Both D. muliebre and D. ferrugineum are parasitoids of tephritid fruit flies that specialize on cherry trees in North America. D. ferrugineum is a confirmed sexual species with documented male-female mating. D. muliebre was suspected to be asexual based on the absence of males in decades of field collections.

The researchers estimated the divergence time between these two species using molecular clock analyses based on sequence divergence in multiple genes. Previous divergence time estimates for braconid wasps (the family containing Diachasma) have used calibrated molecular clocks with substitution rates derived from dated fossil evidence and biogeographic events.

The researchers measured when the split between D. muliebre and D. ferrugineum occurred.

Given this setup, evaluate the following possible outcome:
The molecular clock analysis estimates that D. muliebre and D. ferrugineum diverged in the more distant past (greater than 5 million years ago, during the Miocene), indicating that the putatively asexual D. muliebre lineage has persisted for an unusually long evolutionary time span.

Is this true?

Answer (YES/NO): NO